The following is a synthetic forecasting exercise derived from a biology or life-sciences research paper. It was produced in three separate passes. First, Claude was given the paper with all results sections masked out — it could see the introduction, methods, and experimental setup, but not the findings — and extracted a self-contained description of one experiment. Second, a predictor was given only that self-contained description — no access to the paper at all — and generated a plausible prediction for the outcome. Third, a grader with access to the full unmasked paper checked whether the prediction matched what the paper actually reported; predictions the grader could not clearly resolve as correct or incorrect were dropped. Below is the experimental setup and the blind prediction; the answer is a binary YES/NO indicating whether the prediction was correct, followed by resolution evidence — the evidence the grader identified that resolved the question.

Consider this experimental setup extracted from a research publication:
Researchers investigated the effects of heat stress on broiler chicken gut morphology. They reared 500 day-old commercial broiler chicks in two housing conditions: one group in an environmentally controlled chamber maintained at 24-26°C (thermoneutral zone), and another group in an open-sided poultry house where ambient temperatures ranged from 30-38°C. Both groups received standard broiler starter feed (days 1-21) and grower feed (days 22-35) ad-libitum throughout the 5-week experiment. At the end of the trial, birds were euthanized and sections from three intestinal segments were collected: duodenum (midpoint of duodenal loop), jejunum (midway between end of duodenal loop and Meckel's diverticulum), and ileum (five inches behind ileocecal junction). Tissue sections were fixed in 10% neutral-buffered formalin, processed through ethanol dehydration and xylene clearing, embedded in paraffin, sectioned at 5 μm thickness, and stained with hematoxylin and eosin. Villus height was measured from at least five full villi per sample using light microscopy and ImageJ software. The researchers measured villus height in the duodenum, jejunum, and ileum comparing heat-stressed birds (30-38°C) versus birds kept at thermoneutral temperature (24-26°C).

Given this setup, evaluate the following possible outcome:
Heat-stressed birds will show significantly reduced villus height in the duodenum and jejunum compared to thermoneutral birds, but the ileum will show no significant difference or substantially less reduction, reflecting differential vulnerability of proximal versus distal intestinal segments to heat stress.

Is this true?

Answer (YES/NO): NO